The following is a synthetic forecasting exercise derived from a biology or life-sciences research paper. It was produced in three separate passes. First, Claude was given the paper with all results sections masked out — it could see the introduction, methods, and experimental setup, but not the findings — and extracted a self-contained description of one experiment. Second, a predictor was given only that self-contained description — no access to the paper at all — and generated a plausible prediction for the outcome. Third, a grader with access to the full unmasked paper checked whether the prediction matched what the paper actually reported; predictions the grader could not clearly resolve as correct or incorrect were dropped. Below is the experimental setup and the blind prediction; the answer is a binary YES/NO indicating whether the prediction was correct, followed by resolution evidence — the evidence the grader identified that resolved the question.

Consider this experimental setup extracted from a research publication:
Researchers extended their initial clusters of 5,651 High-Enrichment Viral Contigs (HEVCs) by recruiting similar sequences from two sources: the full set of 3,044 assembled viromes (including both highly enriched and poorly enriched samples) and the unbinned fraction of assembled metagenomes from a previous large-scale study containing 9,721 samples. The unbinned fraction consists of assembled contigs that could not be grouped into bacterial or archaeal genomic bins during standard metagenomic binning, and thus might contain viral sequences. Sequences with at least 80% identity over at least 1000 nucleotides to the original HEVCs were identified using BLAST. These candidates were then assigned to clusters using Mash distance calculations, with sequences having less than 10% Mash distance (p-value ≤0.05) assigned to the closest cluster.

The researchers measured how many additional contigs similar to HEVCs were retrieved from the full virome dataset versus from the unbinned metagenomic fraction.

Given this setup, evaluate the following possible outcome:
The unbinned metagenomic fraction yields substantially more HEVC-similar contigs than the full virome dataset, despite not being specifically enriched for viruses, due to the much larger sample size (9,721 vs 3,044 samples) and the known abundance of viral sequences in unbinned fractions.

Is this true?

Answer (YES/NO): YES